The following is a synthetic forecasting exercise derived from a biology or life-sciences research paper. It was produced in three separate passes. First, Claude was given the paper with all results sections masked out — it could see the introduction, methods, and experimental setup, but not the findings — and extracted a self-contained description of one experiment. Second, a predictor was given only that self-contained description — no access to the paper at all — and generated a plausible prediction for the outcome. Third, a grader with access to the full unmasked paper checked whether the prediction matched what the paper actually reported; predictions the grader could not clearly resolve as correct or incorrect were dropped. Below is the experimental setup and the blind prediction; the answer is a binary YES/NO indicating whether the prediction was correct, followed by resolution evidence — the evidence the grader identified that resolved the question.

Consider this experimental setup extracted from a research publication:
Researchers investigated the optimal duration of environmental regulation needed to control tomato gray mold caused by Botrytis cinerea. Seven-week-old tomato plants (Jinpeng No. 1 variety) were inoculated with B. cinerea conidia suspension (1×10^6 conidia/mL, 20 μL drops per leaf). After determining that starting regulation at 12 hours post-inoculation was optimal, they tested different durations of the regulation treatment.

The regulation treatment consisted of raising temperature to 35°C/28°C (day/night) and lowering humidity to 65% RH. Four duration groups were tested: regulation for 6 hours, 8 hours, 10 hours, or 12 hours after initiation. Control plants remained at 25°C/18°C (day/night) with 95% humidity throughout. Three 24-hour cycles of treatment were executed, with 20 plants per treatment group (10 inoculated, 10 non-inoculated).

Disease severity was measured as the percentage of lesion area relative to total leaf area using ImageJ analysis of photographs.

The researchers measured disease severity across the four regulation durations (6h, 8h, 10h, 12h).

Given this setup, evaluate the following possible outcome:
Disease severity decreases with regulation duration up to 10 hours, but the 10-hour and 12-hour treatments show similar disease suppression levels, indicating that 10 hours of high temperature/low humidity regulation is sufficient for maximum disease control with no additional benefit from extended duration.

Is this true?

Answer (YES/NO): NO